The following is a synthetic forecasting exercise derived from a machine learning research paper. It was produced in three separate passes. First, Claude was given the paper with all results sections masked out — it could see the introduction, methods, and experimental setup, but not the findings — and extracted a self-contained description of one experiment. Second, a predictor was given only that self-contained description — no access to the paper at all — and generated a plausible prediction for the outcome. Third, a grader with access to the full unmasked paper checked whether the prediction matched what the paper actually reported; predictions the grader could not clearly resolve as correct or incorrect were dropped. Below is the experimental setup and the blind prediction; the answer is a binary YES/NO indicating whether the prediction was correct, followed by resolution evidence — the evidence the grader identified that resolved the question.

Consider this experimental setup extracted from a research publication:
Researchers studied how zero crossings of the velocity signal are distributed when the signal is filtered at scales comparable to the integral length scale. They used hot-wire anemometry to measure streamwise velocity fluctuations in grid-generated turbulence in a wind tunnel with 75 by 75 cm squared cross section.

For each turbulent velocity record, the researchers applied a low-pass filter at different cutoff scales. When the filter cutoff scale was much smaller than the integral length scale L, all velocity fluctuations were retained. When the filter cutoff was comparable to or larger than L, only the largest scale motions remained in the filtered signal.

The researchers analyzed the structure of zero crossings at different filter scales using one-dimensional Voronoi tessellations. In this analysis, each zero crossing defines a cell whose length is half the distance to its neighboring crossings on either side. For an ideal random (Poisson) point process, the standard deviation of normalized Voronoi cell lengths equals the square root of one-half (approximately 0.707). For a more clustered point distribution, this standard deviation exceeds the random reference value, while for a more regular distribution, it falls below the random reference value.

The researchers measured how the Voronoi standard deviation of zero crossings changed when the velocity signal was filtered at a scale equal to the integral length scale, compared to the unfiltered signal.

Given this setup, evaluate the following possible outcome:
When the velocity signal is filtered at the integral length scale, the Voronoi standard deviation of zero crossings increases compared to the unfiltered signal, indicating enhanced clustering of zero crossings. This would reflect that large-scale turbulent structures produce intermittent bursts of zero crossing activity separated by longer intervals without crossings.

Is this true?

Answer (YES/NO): NO